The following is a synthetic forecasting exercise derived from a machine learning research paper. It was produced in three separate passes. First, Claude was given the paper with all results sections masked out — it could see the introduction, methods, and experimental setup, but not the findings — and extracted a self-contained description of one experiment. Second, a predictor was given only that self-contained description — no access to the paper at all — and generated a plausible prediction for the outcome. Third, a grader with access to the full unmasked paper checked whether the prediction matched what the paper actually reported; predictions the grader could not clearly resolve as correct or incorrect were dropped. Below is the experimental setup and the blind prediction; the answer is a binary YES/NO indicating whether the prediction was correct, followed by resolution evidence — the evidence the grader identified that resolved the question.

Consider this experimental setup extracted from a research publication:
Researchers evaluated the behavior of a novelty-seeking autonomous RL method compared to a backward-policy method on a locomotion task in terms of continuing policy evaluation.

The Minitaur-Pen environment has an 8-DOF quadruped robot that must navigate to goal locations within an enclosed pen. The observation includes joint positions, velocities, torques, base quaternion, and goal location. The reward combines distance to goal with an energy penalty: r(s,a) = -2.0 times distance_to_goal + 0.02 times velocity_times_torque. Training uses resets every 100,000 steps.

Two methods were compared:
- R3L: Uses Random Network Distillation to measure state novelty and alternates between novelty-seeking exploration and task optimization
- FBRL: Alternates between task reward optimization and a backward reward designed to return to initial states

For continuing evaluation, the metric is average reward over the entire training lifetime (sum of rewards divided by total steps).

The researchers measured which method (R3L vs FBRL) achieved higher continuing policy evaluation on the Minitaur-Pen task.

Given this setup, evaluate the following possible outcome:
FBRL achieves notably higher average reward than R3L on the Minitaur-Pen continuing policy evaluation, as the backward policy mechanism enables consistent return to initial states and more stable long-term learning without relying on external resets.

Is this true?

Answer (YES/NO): NO